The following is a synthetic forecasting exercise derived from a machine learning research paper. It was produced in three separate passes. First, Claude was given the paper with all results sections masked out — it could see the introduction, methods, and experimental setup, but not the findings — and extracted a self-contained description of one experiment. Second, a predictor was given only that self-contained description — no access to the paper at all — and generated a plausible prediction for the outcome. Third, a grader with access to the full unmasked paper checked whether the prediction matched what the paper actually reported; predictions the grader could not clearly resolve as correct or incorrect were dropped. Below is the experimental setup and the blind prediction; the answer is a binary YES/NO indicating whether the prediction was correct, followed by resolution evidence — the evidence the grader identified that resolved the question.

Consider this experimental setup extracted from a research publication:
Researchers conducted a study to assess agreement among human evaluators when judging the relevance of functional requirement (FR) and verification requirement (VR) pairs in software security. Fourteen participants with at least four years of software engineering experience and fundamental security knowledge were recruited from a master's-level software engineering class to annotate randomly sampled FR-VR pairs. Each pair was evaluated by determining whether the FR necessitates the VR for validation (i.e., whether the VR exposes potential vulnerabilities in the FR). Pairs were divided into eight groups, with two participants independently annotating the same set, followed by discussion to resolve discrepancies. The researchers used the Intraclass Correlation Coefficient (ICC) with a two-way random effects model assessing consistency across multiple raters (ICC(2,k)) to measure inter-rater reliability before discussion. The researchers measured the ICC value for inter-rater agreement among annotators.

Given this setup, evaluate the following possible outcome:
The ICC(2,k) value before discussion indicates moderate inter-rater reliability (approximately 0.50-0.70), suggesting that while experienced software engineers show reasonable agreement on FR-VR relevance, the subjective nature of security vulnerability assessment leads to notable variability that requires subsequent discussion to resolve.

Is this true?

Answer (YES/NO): NO